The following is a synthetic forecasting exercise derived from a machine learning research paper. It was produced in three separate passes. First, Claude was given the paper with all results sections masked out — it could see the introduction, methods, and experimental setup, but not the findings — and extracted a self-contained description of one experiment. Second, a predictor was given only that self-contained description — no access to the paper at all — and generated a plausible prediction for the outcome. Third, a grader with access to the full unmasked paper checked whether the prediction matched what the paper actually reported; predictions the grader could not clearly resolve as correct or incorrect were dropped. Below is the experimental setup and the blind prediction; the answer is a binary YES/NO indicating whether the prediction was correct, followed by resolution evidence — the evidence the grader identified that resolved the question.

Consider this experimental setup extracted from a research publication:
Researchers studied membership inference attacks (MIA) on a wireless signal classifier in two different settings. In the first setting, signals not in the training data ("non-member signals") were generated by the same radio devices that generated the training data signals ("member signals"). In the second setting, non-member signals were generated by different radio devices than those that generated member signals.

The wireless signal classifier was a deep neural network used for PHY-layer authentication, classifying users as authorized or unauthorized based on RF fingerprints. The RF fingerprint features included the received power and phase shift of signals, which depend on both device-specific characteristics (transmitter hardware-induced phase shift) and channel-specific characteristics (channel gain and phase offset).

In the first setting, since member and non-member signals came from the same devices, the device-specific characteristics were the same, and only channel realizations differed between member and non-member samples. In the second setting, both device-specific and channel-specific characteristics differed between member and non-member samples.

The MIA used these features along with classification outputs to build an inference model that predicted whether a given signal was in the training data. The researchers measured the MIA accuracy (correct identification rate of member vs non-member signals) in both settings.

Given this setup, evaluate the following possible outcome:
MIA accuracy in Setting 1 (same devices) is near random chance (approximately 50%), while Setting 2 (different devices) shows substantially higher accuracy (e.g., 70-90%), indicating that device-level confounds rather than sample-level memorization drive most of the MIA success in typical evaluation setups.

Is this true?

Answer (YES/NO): NO